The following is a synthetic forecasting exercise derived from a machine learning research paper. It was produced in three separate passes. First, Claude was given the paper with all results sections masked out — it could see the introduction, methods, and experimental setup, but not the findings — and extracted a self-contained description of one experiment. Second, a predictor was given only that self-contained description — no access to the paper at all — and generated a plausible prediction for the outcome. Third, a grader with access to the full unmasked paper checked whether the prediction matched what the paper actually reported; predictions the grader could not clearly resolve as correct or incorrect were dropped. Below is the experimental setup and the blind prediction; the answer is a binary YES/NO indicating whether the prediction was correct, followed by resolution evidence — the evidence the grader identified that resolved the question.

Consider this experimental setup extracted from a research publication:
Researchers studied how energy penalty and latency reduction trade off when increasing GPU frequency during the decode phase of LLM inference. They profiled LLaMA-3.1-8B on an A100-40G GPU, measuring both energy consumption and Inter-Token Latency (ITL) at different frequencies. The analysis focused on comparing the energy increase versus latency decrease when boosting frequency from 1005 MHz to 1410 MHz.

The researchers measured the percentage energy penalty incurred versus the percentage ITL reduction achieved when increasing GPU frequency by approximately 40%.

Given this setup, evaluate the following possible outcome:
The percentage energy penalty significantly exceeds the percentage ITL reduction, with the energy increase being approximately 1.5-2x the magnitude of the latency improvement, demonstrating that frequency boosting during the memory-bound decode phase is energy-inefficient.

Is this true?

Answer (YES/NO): NO